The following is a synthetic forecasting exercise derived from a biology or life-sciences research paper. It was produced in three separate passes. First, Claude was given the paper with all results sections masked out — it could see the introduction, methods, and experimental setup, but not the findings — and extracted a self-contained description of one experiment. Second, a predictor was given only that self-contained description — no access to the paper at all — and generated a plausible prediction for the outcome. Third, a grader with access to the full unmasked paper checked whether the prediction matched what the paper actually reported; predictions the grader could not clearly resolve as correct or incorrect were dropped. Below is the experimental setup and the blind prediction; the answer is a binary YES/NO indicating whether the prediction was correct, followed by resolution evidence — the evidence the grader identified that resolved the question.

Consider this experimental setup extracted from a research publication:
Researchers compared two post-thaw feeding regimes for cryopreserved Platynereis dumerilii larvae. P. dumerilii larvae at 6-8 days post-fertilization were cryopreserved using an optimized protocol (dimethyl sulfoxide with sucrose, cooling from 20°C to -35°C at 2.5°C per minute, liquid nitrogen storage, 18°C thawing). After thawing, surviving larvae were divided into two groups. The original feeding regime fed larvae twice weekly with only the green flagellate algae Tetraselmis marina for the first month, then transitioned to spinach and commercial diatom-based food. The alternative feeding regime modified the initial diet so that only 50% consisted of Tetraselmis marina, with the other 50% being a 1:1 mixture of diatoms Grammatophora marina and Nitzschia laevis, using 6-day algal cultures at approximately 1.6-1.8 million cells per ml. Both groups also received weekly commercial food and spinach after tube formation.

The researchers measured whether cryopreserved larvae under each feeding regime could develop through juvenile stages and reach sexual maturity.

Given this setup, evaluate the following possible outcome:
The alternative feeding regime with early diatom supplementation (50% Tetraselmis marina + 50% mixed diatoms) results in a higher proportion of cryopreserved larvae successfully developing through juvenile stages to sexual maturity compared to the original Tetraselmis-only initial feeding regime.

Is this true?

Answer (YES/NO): YES